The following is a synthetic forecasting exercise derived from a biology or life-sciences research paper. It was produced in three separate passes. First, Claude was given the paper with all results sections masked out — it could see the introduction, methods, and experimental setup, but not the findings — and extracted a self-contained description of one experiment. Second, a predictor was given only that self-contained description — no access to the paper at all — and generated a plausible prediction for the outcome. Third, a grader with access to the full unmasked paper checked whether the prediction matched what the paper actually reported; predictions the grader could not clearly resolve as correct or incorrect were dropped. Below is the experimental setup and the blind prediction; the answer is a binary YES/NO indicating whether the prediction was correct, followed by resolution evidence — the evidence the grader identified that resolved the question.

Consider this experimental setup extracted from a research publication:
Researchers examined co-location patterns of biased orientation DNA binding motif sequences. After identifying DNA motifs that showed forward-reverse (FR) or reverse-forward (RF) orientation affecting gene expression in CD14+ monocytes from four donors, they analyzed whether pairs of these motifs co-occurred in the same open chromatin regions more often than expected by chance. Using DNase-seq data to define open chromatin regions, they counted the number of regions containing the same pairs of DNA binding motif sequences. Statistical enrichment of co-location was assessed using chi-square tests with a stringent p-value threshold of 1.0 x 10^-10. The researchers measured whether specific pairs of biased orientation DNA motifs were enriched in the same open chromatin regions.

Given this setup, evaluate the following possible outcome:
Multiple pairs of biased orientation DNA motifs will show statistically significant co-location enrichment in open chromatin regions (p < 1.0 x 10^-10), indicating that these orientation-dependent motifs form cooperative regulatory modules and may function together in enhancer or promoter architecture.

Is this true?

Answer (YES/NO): YES